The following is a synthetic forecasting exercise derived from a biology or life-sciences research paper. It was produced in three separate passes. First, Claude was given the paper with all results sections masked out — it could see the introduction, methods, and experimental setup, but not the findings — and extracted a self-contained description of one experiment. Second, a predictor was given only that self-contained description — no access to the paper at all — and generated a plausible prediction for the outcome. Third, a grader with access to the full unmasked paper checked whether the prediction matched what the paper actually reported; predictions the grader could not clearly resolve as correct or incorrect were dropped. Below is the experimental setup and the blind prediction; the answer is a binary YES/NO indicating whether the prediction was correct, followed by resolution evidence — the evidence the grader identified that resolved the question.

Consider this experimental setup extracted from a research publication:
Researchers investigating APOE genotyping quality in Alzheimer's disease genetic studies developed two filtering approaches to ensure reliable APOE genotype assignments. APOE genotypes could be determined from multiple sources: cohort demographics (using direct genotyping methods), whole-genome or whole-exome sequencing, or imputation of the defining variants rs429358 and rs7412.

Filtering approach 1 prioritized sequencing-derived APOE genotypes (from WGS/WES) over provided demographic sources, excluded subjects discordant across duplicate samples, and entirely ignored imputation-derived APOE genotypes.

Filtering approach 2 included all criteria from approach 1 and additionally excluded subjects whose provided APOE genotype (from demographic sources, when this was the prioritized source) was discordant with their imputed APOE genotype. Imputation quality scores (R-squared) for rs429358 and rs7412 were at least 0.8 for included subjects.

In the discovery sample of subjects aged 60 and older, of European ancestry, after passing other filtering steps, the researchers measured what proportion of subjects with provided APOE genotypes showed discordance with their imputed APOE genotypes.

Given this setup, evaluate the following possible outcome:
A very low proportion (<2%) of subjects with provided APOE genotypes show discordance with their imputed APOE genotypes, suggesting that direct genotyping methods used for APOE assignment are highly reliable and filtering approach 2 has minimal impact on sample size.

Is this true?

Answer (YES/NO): NO